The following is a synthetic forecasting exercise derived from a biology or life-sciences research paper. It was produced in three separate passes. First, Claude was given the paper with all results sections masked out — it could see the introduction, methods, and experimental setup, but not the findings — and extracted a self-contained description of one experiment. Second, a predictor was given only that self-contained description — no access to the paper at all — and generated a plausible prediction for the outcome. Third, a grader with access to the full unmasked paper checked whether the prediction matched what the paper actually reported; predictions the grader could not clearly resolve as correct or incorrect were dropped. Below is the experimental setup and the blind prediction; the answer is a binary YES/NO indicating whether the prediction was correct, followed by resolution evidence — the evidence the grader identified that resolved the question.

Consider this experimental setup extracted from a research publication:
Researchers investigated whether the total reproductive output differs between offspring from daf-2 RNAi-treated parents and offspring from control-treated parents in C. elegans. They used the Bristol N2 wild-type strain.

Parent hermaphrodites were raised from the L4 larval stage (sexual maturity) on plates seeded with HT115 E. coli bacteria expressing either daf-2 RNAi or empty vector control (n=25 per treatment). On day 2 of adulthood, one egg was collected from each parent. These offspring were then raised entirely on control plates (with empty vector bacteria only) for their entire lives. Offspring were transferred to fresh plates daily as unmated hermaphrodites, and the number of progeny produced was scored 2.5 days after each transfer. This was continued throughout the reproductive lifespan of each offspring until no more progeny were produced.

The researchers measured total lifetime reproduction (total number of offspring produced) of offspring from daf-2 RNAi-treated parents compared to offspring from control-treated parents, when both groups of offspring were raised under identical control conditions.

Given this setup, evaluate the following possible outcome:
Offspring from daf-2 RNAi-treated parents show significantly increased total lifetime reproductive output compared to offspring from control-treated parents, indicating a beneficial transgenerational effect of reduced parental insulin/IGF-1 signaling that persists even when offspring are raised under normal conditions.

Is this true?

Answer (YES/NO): YES